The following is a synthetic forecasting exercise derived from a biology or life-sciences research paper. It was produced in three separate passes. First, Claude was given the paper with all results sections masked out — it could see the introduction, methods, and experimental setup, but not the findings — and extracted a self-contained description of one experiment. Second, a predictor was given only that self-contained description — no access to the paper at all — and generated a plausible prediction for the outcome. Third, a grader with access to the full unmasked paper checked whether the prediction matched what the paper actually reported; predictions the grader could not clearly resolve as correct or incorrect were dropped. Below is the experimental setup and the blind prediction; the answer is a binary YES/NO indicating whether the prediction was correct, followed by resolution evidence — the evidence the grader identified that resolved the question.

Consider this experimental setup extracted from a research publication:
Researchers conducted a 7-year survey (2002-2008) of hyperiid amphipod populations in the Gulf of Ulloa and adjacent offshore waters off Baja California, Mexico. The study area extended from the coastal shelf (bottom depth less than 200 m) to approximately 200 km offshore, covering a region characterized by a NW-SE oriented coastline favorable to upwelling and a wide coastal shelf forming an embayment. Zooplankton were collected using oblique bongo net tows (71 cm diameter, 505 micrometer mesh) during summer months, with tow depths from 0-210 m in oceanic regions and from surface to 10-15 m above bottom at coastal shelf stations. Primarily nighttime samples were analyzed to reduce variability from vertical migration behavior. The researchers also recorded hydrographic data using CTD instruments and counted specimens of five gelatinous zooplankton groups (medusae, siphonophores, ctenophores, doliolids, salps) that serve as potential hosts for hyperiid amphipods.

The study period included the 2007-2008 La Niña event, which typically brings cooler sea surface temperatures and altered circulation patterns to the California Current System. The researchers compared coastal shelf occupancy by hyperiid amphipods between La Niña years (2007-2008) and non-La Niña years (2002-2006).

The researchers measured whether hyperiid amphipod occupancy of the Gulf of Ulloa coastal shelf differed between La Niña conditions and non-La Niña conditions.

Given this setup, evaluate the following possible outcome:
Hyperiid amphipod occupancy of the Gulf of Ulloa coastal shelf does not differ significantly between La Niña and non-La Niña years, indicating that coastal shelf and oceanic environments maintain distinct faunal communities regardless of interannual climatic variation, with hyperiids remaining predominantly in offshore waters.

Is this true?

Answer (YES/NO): NO